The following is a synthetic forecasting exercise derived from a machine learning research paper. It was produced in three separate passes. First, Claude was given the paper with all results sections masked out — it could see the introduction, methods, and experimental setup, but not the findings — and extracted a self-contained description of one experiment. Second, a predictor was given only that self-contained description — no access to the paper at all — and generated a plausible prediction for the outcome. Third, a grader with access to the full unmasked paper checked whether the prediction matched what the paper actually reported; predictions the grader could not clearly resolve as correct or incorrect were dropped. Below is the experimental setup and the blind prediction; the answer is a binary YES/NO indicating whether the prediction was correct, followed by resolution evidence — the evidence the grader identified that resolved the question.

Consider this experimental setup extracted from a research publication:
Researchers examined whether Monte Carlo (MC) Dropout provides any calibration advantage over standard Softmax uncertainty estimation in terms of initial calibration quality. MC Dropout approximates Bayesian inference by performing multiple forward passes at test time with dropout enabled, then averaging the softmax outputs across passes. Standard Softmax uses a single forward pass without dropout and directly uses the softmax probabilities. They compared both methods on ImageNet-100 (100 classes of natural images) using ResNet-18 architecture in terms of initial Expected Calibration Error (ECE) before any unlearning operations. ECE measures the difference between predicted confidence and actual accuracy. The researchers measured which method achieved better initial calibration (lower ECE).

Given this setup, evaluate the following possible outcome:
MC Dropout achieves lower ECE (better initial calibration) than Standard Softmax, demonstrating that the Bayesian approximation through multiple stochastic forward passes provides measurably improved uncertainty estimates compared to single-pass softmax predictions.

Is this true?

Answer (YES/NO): NO